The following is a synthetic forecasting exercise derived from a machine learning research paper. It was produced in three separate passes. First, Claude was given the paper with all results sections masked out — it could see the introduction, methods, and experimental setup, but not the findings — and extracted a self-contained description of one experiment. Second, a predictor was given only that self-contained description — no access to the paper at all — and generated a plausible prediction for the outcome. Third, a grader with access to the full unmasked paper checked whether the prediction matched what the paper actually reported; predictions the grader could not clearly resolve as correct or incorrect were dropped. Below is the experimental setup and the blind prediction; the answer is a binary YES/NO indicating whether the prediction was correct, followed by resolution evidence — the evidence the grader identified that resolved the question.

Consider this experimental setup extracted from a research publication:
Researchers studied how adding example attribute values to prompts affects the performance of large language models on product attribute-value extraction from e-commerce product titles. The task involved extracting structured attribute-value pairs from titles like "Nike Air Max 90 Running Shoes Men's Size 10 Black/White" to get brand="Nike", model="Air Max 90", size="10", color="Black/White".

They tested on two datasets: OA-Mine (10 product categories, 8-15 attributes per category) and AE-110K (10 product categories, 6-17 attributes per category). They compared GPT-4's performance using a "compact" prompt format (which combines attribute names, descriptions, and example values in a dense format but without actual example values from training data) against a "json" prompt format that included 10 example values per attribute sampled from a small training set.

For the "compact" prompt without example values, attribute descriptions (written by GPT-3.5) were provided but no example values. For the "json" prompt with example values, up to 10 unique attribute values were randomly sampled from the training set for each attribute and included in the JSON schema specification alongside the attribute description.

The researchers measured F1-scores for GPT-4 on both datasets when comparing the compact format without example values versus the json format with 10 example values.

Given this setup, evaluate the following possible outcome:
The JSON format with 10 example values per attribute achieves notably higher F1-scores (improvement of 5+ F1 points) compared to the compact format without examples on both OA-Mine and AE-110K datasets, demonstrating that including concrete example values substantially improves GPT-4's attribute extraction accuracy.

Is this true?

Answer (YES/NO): YES